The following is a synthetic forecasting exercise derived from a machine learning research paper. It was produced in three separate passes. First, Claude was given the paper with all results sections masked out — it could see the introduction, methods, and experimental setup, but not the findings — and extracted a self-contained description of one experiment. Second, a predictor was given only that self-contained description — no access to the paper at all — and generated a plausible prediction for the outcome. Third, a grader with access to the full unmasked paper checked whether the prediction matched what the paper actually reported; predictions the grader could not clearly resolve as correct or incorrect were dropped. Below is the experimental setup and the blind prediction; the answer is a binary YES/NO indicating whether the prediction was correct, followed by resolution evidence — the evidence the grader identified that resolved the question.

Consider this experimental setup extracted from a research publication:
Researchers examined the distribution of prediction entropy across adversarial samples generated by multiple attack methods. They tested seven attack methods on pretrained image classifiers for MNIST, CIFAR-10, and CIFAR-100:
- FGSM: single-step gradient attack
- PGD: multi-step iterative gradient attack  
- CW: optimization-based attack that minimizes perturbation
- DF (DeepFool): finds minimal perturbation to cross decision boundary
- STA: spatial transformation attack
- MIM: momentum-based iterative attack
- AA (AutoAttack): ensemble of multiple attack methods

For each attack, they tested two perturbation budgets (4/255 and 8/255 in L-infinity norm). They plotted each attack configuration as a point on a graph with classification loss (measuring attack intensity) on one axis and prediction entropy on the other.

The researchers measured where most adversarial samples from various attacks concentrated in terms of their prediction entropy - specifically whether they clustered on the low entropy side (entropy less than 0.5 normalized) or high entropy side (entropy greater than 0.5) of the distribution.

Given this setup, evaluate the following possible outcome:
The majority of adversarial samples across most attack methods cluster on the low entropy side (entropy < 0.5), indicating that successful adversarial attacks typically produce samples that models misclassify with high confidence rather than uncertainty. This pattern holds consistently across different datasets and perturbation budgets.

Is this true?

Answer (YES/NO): YES